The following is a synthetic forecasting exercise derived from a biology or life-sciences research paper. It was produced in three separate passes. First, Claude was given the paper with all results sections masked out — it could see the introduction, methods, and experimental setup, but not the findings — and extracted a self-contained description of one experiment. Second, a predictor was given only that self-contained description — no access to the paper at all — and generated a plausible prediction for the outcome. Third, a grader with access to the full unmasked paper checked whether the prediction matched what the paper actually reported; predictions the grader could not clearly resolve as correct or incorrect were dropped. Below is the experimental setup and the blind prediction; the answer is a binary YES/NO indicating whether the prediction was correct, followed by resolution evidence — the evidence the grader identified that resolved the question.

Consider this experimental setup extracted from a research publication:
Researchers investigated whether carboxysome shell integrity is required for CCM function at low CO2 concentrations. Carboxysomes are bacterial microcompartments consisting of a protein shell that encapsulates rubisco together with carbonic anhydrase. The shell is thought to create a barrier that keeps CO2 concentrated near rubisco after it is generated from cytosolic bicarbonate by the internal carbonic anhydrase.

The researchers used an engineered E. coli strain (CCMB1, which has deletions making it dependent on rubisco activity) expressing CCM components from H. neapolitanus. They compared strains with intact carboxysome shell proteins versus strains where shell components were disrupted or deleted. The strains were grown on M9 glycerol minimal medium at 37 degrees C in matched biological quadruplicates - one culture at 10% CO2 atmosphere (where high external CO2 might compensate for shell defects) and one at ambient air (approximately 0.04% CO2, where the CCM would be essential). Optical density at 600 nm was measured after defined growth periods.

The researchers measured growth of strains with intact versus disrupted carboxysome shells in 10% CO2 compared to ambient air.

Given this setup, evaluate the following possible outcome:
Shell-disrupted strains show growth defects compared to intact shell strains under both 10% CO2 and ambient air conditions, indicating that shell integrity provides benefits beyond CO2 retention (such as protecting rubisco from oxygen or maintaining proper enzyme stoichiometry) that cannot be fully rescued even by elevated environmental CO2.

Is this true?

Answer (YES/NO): NO